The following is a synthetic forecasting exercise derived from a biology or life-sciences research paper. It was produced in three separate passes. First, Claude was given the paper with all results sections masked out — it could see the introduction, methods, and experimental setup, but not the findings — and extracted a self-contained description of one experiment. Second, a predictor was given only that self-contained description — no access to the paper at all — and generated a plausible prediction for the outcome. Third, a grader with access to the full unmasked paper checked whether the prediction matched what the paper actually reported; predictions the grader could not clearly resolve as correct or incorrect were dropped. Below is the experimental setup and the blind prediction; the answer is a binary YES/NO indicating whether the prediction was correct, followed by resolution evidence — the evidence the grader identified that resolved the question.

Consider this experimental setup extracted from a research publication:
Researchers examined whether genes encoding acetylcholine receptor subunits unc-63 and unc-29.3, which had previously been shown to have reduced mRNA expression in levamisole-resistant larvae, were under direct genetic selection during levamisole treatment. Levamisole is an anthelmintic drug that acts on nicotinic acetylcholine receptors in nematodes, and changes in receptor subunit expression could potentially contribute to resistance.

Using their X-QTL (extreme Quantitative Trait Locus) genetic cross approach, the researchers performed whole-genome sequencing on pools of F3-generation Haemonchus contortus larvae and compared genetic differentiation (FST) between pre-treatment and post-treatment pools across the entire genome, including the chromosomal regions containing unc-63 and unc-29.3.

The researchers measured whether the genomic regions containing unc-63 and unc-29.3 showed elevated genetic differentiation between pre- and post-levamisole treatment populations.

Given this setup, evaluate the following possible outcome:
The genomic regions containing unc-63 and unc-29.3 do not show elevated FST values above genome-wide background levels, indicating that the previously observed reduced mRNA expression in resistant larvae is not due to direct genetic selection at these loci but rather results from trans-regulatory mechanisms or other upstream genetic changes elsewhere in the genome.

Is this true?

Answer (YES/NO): YES